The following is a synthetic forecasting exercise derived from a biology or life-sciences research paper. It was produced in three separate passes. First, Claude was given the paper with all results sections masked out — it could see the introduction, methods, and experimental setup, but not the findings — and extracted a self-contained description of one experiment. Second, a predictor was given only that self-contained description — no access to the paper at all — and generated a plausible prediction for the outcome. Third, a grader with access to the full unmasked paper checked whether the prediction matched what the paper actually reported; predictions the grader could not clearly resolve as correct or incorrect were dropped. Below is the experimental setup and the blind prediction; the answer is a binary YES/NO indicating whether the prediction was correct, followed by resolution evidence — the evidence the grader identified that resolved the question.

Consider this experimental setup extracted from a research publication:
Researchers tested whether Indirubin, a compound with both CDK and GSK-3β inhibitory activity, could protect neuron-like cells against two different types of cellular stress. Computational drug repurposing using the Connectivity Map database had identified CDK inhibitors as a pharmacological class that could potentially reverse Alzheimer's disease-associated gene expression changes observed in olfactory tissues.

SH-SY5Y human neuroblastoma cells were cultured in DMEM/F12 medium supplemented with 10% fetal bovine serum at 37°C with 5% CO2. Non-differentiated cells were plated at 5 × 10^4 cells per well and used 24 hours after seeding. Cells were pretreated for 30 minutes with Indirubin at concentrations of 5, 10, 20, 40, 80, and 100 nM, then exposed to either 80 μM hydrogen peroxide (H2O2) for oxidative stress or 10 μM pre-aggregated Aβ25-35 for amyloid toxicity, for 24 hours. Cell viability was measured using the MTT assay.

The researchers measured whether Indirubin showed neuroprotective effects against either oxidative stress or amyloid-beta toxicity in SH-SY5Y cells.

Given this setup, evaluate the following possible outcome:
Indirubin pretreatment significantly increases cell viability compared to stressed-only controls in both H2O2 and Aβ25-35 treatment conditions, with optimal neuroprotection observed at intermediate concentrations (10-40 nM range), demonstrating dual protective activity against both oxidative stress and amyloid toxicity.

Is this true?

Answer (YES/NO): NO